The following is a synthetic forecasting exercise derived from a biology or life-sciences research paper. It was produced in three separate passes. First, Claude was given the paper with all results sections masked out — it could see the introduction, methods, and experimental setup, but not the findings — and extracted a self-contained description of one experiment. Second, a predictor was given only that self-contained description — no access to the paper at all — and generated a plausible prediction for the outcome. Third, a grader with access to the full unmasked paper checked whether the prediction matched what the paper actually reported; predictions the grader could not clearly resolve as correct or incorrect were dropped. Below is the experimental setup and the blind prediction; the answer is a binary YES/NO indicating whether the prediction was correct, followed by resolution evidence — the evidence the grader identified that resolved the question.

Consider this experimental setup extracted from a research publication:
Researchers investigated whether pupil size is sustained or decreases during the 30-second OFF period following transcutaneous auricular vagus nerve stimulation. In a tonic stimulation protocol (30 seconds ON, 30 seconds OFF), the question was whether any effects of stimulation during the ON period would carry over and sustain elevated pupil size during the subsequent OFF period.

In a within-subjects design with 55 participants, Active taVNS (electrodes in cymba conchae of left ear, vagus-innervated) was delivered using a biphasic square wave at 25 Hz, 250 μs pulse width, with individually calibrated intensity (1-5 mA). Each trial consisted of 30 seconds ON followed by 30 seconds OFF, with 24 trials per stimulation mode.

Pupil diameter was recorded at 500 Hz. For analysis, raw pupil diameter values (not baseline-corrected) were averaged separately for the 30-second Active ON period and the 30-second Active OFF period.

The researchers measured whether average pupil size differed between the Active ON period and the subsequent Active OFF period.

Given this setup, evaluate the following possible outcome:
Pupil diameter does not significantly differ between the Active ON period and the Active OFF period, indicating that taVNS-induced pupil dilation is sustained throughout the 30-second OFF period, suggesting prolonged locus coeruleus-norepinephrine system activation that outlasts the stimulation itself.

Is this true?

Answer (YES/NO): NO